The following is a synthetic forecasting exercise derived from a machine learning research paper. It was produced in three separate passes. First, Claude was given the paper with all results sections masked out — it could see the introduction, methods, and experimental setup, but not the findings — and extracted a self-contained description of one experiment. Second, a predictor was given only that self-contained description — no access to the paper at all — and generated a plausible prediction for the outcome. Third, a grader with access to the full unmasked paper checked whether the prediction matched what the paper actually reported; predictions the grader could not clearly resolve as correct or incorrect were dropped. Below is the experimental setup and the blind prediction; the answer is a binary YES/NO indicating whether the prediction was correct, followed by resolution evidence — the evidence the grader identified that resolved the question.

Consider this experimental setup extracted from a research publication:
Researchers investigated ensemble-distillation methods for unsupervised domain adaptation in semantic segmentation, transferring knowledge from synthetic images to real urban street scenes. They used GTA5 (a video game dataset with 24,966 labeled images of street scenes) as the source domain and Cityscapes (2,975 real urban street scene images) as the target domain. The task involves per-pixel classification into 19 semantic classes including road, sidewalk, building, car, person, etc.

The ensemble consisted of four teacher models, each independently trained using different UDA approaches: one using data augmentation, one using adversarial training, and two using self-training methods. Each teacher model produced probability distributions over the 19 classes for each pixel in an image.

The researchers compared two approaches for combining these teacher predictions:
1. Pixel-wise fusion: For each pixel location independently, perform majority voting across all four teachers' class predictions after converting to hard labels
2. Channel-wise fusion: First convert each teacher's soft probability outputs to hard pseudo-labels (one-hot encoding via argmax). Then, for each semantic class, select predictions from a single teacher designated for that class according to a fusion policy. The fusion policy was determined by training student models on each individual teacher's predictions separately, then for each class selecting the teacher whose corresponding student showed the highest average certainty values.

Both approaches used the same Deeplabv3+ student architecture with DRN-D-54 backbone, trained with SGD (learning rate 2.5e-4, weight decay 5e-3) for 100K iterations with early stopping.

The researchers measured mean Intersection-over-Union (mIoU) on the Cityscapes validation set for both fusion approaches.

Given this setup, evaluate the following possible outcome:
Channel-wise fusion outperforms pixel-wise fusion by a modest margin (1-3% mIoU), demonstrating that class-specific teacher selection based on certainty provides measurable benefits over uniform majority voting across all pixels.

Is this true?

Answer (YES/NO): NO